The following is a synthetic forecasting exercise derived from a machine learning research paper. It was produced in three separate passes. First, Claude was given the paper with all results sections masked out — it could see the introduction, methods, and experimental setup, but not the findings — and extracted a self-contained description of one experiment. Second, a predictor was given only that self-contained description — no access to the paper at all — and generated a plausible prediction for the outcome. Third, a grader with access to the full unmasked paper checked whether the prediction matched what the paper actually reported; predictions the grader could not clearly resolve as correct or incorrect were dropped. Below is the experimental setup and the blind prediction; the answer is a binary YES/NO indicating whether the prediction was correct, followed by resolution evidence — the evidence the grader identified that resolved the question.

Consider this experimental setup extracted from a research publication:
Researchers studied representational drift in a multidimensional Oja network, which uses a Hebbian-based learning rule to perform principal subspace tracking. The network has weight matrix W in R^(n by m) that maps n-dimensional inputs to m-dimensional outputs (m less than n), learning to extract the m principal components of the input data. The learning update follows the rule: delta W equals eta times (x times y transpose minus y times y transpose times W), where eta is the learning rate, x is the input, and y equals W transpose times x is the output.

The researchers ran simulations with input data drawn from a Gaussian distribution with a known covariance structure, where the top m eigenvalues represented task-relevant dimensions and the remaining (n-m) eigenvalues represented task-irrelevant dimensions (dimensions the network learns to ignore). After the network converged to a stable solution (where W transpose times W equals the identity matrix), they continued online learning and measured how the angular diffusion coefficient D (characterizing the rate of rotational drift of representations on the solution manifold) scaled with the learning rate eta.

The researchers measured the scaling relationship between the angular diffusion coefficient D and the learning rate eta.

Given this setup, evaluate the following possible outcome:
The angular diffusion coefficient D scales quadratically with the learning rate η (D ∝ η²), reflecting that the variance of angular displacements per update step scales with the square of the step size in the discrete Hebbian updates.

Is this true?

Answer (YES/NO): NO